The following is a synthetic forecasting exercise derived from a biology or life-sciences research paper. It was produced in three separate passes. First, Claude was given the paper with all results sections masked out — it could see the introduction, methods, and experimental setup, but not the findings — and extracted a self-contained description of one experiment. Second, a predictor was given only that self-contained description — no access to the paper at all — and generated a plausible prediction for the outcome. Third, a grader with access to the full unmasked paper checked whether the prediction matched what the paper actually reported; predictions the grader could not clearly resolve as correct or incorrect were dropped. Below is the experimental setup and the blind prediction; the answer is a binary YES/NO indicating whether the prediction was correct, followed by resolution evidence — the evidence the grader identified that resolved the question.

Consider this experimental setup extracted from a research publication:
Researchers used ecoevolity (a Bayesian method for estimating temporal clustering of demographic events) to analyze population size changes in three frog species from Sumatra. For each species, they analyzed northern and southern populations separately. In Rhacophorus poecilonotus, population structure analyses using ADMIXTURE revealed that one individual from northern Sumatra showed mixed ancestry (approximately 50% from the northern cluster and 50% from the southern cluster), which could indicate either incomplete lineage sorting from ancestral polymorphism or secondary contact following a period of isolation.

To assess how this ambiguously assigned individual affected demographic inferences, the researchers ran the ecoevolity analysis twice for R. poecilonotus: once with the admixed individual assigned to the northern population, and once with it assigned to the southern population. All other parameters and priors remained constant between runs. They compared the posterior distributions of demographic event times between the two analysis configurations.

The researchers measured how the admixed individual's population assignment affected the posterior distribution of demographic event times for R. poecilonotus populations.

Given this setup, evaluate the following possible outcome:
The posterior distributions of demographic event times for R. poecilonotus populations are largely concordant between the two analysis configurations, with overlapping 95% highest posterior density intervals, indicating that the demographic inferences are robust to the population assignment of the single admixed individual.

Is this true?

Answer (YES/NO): NO